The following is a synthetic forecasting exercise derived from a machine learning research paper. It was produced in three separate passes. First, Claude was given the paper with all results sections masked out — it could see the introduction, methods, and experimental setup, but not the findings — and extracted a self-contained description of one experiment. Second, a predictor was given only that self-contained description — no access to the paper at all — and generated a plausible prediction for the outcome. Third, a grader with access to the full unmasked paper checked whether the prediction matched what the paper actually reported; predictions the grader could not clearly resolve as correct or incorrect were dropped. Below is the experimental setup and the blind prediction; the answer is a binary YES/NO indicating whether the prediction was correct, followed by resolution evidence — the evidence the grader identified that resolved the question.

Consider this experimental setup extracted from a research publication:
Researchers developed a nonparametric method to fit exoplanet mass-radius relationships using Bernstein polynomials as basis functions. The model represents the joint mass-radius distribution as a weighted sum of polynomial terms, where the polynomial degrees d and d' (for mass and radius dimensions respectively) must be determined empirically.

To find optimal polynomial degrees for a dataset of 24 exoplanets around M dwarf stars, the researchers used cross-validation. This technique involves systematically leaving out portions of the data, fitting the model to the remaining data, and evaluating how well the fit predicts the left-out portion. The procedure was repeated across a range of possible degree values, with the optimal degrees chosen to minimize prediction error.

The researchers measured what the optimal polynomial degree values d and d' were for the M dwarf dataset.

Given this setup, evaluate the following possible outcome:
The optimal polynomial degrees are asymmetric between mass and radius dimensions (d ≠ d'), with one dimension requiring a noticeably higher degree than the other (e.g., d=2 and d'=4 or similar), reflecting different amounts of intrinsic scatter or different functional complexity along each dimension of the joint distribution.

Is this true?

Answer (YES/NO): NO